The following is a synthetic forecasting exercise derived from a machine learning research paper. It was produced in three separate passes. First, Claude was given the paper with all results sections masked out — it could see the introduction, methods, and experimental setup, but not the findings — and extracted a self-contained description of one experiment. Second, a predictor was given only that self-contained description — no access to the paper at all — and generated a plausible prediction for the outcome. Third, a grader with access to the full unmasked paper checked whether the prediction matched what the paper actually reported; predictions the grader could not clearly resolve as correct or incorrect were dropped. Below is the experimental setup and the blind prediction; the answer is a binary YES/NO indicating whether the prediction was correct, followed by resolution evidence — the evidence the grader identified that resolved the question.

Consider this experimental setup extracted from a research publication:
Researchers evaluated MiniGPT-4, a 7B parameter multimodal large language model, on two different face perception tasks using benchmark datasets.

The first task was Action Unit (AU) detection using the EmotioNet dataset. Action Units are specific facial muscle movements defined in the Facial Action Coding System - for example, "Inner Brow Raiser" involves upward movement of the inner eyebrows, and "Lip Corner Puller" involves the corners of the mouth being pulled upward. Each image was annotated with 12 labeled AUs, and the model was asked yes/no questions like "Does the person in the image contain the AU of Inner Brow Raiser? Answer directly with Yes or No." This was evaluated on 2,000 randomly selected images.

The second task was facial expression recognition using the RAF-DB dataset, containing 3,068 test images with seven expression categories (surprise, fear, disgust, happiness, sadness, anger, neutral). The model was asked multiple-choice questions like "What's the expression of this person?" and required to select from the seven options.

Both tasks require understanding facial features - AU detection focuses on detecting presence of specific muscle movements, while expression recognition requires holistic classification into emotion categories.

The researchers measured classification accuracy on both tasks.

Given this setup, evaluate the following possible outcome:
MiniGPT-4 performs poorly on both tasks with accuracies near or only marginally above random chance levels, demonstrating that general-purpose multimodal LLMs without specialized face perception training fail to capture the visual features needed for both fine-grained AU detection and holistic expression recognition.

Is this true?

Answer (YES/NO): NO